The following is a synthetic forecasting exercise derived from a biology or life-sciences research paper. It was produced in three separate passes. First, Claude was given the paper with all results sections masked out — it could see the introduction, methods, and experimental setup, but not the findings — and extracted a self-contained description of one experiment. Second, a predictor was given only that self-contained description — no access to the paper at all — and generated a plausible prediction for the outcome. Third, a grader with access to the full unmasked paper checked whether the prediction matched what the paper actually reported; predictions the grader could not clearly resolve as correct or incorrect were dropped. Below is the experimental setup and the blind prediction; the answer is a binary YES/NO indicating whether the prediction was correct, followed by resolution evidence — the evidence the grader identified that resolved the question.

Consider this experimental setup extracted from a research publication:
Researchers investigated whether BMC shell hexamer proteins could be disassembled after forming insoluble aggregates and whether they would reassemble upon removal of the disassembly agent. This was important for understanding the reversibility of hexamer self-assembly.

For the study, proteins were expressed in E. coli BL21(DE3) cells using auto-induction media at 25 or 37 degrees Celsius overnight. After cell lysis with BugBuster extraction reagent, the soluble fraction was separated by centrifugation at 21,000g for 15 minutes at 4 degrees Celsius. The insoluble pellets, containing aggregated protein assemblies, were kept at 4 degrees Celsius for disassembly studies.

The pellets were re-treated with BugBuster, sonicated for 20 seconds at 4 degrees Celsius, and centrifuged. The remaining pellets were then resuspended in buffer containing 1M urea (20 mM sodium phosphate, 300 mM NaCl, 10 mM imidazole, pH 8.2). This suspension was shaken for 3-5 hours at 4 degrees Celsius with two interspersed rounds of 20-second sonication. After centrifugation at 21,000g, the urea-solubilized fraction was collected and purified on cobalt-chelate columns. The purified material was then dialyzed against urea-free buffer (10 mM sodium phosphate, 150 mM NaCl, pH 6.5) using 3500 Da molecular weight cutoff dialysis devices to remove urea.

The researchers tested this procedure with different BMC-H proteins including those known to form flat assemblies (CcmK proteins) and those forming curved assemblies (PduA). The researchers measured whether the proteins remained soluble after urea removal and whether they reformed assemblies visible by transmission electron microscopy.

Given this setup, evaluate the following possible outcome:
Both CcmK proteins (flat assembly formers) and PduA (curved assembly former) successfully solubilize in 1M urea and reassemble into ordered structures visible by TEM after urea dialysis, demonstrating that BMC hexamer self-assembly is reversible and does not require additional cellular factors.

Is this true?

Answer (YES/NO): NO